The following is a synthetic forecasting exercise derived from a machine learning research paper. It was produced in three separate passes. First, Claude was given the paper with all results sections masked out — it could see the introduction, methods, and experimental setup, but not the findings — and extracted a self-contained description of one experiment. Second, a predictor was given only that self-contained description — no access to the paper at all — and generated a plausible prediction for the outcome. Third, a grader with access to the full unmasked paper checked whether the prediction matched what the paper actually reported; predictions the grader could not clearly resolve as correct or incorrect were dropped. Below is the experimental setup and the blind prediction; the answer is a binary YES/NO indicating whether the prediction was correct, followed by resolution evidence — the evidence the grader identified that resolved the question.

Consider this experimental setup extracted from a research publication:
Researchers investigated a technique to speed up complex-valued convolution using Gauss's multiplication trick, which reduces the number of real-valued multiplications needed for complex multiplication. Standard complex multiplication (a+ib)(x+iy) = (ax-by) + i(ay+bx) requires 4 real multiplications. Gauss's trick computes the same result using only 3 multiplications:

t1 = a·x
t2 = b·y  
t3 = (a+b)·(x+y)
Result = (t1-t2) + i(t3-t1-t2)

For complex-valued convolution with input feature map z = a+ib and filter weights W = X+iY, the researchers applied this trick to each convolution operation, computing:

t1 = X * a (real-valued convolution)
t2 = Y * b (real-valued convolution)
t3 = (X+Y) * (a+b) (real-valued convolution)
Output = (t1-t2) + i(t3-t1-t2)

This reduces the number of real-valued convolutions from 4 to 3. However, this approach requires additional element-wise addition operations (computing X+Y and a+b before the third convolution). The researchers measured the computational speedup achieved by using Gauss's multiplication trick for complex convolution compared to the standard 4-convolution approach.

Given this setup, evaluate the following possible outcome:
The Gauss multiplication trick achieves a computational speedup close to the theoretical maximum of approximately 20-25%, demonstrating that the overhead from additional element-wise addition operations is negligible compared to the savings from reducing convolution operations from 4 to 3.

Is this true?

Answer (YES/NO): YES